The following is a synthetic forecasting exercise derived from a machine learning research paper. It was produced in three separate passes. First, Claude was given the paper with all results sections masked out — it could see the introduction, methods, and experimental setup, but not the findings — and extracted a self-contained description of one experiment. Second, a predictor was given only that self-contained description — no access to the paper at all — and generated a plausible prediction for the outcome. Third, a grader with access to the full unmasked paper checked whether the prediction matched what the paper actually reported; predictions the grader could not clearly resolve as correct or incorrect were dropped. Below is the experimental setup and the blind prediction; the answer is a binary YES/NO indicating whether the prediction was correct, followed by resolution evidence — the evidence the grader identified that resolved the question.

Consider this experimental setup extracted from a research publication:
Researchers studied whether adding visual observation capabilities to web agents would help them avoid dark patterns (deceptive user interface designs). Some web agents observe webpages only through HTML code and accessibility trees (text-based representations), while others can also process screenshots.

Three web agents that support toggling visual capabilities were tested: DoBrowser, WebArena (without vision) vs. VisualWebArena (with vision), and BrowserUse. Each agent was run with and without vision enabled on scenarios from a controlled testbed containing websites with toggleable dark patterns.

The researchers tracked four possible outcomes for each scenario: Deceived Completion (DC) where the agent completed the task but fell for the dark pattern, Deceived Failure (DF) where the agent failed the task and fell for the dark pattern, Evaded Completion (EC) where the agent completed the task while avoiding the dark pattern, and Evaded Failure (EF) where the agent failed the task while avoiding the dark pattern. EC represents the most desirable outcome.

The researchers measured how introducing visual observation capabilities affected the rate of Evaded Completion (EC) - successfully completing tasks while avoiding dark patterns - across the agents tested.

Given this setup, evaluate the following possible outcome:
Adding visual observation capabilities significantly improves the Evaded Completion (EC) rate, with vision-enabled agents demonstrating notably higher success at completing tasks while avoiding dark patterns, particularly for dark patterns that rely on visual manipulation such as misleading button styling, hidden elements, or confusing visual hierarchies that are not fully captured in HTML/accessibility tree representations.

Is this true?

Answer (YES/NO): NO